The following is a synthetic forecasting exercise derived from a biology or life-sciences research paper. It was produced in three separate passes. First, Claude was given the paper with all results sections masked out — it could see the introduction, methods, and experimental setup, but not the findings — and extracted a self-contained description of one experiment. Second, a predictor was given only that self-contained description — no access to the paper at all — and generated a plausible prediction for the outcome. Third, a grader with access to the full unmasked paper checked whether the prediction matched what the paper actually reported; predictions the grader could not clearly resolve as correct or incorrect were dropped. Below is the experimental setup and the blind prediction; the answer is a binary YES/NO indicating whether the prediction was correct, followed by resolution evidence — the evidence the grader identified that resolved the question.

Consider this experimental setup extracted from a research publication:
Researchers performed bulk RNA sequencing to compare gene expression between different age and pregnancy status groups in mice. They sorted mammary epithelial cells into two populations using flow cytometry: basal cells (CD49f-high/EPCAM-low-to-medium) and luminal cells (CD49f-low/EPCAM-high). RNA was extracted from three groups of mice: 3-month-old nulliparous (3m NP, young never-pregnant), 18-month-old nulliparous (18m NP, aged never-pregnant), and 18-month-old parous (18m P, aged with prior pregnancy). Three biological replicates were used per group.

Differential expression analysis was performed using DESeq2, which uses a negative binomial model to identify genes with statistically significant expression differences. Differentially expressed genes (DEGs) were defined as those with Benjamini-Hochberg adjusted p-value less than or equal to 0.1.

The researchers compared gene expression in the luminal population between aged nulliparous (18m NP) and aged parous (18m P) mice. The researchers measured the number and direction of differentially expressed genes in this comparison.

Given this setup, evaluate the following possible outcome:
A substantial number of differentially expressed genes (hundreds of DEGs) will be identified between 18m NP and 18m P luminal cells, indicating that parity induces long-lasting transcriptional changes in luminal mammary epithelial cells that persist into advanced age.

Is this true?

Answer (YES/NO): NO